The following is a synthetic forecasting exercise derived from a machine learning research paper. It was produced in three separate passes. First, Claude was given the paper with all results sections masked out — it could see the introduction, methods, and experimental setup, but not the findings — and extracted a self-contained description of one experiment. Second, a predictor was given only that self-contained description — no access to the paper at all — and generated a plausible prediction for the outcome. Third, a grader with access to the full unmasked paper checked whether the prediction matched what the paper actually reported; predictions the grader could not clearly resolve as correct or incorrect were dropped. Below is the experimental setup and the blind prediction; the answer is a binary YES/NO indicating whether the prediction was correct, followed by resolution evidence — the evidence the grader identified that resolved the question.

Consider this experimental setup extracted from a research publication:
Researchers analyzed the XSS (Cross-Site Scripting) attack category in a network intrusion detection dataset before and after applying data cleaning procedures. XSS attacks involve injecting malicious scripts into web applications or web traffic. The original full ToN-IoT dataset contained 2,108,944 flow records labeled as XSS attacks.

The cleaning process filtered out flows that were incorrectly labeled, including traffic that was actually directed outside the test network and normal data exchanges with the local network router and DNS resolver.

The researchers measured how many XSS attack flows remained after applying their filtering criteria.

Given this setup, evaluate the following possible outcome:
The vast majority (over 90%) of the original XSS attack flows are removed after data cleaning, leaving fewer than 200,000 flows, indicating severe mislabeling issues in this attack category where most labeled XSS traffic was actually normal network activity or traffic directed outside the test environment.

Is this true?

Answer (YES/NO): NO